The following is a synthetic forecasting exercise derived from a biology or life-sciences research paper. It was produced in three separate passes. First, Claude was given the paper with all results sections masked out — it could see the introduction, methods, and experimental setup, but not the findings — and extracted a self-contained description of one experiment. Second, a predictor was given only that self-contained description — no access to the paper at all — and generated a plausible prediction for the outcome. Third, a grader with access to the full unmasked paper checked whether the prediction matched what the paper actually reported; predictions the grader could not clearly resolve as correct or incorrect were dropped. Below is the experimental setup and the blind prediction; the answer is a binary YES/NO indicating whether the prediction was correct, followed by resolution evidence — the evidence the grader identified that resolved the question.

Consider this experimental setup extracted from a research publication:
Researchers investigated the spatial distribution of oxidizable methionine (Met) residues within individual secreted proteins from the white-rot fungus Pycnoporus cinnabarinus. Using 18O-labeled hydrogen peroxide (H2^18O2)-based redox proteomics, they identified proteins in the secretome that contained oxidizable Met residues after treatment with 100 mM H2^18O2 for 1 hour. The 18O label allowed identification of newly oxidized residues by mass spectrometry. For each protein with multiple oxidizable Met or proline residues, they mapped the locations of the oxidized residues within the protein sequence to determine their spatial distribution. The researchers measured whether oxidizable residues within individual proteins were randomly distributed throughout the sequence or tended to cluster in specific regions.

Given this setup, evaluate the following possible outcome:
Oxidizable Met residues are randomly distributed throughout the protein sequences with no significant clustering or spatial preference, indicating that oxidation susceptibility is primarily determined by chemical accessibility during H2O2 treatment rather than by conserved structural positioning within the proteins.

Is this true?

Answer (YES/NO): NO